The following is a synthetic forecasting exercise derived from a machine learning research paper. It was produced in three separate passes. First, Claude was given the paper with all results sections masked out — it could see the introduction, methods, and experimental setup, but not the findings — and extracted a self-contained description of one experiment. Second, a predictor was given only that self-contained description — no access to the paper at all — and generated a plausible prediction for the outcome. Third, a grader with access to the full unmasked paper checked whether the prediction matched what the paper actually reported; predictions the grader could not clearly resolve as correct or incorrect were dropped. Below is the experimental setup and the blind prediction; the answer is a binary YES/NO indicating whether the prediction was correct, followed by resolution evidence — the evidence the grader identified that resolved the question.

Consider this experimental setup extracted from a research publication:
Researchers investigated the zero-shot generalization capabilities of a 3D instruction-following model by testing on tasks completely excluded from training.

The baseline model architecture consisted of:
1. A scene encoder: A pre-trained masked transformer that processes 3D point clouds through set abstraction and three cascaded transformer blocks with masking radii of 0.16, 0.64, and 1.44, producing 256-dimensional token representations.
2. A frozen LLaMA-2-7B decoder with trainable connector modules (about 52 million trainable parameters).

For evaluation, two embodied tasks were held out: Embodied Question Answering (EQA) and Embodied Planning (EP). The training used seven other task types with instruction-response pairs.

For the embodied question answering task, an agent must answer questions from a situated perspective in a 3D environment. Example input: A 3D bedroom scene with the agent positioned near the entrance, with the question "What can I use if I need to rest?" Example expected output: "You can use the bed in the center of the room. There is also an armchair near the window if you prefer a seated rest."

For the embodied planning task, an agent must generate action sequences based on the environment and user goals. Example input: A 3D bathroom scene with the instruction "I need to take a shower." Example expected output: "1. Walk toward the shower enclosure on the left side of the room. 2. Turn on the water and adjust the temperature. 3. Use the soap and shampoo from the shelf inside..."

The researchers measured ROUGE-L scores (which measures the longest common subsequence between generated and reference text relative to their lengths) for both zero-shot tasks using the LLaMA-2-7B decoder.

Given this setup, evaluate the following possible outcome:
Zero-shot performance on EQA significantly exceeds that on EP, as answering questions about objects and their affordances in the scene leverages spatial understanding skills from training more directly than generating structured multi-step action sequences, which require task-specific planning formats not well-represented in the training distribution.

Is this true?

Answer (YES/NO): YES